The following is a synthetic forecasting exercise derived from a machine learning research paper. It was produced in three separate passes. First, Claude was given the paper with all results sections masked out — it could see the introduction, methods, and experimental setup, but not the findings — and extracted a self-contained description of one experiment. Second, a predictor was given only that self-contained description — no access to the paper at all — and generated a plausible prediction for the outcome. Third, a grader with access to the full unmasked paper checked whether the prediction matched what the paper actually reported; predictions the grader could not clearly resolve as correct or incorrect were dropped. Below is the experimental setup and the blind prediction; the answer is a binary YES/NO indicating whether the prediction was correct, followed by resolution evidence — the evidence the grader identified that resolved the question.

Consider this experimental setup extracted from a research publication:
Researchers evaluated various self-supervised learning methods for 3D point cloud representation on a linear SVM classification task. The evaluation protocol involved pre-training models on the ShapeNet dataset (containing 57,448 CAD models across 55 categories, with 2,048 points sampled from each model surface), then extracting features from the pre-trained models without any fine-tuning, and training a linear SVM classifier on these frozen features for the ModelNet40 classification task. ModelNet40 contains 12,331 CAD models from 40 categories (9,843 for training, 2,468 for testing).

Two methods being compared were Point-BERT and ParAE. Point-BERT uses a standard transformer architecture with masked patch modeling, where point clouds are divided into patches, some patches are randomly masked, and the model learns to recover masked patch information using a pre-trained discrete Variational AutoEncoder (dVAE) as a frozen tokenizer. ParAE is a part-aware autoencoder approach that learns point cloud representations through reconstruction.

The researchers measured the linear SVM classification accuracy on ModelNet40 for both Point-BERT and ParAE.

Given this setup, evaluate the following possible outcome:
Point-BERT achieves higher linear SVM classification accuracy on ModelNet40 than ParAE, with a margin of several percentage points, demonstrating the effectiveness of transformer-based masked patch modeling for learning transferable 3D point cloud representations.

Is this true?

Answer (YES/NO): NO